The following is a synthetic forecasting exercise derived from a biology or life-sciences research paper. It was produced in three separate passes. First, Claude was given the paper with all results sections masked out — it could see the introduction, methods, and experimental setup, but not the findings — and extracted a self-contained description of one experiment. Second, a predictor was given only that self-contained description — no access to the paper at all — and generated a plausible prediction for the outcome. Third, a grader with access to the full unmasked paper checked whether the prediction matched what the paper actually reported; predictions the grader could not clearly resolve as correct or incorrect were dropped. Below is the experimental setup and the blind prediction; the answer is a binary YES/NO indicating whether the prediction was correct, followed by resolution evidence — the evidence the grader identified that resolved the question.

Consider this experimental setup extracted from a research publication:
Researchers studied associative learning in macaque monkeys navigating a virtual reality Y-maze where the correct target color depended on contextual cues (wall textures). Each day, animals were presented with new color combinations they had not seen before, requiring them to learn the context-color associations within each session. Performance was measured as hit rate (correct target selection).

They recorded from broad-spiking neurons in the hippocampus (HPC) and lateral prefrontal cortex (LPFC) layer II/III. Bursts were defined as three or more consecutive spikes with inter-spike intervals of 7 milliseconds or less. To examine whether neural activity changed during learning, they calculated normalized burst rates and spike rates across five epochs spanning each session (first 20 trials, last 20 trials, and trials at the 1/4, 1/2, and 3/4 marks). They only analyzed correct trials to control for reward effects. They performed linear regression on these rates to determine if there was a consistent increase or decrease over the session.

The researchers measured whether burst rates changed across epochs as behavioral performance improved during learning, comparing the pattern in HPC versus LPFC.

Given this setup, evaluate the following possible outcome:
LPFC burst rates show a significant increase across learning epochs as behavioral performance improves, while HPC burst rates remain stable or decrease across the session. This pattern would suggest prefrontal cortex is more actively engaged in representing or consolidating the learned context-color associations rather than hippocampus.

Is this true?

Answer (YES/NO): NO